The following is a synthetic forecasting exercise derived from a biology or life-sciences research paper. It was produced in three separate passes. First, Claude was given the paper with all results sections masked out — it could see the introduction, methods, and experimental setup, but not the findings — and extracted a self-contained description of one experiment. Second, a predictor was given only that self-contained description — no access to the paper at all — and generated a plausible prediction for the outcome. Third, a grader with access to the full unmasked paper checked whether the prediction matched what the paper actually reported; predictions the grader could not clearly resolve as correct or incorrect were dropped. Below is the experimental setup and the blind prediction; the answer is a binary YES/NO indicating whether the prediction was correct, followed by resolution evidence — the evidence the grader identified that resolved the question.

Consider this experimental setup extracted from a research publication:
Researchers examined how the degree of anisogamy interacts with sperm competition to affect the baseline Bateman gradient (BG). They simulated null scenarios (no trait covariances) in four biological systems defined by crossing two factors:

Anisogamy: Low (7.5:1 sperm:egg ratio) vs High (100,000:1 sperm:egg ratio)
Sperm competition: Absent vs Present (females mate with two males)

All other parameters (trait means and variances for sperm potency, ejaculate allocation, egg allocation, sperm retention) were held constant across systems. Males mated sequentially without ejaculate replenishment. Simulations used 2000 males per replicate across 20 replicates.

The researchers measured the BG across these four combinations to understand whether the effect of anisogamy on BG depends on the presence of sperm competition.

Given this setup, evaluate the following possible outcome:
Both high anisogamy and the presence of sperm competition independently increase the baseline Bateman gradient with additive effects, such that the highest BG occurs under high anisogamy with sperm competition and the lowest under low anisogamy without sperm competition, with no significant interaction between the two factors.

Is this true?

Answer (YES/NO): NO